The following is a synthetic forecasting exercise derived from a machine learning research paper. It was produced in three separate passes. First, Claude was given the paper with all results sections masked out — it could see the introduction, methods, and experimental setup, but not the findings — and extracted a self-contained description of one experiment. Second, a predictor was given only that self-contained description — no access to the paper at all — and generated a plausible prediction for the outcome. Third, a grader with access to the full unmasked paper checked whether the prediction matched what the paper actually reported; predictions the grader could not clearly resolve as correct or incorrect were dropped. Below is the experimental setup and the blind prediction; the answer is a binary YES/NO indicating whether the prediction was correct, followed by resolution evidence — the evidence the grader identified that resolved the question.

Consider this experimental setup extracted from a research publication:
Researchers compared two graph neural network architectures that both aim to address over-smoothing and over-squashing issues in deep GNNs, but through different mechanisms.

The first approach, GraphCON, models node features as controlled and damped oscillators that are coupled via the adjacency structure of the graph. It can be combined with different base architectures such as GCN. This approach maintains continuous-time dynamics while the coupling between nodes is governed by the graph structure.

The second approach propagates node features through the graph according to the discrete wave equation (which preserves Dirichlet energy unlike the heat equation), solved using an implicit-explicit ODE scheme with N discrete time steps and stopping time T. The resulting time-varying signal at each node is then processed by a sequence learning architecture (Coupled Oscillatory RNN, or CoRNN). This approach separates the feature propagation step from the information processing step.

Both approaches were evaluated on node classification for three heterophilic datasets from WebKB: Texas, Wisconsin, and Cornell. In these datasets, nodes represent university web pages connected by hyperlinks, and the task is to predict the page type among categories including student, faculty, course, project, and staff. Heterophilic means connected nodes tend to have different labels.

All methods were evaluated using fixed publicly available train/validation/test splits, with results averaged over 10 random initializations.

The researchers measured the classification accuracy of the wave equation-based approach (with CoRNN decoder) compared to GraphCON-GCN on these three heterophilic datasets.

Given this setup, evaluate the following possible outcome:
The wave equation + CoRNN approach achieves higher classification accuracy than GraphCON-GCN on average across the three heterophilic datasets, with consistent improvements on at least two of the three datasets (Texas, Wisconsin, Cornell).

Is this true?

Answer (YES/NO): NO